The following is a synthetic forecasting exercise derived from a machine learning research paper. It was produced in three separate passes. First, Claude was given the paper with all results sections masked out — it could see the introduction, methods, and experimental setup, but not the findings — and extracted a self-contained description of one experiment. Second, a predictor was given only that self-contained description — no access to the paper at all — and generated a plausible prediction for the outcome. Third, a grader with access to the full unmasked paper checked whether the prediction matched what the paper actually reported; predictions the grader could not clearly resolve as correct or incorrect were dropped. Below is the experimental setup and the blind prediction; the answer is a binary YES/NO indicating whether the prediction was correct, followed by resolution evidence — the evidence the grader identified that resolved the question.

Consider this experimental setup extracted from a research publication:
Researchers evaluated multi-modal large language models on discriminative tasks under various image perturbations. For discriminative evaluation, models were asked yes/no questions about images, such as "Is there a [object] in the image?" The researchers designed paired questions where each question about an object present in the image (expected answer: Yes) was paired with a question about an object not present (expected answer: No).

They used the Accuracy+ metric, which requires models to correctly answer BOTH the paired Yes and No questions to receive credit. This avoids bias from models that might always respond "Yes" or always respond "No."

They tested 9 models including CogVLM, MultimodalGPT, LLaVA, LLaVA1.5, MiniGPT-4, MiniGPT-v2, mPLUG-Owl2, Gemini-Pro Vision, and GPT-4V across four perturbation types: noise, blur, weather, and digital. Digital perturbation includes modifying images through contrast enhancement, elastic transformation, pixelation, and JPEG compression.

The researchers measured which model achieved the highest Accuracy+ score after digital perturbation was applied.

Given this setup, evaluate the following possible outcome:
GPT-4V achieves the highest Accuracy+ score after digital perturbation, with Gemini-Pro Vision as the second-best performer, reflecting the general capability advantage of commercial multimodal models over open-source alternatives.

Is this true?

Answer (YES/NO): NO